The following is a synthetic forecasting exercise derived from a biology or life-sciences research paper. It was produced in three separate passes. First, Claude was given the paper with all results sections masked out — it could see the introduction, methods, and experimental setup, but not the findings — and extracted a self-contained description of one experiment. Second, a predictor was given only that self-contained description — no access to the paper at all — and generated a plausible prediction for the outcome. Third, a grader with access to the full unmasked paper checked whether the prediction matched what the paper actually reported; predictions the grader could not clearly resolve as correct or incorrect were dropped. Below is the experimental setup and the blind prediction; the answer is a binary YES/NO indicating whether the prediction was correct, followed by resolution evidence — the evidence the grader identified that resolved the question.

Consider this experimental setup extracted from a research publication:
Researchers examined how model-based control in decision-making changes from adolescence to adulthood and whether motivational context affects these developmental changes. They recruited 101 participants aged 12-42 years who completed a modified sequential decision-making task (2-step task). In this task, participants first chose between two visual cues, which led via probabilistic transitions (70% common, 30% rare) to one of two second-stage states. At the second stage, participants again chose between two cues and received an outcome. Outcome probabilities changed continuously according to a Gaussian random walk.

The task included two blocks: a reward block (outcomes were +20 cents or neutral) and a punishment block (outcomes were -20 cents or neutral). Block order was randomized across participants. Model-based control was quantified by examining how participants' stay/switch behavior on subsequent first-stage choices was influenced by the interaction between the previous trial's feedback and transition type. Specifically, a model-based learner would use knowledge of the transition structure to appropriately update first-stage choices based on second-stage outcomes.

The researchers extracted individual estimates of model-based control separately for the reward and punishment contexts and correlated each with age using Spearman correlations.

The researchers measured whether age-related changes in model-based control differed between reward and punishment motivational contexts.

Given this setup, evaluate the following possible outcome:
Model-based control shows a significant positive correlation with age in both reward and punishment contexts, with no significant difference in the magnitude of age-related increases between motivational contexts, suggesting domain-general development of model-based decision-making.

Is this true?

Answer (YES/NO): YES